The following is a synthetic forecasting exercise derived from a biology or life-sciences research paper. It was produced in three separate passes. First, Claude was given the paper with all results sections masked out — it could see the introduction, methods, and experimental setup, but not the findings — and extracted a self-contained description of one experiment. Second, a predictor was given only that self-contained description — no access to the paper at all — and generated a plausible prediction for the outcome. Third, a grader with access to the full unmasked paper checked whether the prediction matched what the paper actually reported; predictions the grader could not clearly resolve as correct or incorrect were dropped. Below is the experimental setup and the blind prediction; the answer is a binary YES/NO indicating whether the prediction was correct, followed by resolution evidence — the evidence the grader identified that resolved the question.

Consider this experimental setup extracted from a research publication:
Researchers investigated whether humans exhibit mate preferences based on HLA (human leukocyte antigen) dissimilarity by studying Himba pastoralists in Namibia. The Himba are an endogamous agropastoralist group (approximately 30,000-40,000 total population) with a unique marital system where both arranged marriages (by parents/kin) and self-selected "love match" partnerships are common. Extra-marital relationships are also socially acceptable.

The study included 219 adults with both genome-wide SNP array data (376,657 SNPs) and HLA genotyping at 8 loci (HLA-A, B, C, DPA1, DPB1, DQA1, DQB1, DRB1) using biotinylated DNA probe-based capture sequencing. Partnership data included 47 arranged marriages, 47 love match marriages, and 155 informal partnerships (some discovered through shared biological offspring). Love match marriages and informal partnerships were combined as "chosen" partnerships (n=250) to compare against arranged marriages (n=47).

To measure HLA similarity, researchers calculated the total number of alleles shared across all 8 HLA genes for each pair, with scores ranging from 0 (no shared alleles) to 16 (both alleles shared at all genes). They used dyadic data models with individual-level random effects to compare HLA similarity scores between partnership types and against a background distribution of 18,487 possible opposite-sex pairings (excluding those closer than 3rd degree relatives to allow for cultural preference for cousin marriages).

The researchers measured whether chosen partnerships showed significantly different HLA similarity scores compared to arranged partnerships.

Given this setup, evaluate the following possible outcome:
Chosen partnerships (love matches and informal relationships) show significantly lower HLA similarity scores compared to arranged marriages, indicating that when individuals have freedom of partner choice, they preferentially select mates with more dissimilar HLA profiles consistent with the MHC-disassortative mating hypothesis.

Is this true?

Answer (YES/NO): NO